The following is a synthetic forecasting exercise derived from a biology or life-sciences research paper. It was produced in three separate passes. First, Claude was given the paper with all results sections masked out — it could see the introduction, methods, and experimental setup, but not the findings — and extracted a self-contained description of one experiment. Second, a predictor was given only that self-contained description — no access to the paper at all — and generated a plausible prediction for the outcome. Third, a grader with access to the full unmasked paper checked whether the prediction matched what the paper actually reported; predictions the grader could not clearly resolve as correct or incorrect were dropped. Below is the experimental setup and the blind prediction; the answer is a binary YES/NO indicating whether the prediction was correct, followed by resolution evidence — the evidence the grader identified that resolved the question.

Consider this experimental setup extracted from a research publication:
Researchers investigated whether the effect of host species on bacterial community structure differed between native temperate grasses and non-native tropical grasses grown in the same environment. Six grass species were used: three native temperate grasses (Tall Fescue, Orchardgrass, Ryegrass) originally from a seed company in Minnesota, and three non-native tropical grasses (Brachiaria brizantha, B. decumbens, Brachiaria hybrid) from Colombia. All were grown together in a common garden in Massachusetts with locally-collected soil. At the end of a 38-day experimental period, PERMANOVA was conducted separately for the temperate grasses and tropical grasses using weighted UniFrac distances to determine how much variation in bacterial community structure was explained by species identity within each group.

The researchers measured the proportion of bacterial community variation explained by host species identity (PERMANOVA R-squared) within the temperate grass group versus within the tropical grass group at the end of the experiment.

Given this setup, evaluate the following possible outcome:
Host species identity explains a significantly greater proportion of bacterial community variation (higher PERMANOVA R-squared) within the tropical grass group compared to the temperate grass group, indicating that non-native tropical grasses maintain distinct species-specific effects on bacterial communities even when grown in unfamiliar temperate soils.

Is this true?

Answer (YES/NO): NO